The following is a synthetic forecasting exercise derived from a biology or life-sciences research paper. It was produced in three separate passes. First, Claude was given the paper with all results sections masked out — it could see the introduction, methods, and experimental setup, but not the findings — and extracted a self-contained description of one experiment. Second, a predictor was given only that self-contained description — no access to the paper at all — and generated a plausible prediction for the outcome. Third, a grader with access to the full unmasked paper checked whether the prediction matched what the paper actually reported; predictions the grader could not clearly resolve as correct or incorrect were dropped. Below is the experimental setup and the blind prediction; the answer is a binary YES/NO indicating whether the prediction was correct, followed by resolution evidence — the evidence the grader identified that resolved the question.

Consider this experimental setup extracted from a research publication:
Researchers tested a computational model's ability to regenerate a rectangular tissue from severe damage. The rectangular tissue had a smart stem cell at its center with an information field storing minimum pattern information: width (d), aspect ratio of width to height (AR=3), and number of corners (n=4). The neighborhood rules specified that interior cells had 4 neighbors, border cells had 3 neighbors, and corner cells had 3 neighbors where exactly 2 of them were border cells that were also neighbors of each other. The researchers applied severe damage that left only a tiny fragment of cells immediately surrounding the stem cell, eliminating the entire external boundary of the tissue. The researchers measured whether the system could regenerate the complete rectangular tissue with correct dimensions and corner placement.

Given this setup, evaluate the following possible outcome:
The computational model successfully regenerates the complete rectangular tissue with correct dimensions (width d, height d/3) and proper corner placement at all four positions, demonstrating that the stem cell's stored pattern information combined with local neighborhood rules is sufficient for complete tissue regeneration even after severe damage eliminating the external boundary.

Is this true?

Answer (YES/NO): YES